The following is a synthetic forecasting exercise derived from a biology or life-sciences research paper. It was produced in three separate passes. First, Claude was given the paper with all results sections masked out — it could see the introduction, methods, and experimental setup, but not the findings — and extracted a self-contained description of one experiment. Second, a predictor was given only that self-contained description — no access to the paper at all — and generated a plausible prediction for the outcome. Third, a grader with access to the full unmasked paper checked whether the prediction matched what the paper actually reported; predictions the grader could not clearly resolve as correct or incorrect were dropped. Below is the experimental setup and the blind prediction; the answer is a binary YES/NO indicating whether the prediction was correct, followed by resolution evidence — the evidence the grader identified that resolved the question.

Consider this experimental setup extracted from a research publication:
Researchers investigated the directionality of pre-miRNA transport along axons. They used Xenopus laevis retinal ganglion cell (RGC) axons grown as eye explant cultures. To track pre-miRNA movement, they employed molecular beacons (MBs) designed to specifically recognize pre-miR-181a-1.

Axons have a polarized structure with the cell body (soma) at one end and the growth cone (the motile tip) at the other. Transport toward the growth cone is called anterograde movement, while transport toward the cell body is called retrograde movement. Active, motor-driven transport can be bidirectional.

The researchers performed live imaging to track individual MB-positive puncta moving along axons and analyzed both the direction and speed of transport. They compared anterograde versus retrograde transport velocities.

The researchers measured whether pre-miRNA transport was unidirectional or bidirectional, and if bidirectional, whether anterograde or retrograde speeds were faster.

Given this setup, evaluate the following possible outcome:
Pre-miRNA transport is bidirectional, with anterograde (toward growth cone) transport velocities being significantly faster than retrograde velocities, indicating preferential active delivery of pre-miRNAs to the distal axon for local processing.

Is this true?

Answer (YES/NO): YES